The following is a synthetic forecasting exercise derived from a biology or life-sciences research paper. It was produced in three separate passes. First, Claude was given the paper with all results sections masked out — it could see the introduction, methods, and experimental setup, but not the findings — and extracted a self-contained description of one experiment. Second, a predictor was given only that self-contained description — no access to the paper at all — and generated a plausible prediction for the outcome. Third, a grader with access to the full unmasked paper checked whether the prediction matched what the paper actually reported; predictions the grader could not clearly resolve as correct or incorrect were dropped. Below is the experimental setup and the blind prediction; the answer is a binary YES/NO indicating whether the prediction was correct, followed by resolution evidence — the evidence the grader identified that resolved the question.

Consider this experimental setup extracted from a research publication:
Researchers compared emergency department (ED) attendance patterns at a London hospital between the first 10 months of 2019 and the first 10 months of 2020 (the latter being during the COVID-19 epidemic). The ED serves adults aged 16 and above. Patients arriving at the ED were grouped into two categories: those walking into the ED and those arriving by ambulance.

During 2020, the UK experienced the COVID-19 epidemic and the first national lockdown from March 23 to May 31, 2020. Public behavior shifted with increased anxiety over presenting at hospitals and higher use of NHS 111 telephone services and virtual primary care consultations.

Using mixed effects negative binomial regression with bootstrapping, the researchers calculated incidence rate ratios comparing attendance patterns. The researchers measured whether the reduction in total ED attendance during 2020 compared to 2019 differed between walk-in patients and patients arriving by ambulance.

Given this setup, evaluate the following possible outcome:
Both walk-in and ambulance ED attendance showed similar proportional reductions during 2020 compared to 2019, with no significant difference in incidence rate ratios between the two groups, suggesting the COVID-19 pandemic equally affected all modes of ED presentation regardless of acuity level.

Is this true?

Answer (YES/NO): NO